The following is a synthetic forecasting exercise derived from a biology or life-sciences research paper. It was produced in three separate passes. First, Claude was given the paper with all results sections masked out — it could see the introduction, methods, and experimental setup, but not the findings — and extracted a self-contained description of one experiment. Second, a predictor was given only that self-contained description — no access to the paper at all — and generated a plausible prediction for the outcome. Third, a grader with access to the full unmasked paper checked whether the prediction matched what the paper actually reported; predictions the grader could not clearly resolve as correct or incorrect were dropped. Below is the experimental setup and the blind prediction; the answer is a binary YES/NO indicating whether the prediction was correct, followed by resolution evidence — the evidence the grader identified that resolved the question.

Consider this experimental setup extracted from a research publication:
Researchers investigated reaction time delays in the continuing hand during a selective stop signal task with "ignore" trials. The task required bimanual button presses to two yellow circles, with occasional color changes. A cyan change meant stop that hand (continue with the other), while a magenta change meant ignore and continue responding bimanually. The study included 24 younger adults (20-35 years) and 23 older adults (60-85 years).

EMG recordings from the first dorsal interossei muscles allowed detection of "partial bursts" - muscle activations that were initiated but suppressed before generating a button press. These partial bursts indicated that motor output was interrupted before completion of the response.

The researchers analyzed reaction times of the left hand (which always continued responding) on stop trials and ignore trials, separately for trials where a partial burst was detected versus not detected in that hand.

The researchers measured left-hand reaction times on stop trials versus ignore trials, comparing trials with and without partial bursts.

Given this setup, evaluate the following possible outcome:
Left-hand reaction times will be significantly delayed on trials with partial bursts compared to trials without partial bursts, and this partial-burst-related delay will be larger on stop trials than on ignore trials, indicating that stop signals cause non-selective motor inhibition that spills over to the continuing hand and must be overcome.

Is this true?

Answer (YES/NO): NO